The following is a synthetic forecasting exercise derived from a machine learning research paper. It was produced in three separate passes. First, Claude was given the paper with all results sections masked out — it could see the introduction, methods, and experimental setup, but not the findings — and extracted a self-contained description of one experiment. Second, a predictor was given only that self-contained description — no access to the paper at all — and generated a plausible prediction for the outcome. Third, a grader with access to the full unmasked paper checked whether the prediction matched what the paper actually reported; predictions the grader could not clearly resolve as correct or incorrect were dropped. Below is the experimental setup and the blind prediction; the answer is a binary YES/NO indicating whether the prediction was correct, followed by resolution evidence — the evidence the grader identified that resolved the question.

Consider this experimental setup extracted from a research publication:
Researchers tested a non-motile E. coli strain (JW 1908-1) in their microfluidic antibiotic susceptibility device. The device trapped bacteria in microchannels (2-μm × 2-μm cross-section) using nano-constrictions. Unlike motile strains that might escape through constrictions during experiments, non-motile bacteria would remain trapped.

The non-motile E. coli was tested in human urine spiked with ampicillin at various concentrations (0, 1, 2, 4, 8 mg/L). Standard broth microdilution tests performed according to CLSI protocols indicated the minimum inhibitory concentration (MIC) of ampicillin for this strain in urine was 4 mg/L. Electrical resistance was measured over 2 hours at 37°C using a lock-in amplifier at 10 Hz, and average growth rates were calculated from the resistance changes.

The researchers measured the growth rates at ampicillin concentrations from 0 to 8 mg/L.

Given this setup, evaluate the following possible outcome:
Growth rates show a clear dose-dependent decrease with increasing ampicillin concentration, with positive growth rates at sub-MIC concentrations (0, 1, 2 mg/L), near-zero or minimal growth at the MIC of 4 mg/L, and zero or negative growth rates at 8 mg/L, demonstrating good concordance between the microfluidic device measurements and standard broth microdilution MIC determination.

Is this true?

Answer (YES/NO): NO